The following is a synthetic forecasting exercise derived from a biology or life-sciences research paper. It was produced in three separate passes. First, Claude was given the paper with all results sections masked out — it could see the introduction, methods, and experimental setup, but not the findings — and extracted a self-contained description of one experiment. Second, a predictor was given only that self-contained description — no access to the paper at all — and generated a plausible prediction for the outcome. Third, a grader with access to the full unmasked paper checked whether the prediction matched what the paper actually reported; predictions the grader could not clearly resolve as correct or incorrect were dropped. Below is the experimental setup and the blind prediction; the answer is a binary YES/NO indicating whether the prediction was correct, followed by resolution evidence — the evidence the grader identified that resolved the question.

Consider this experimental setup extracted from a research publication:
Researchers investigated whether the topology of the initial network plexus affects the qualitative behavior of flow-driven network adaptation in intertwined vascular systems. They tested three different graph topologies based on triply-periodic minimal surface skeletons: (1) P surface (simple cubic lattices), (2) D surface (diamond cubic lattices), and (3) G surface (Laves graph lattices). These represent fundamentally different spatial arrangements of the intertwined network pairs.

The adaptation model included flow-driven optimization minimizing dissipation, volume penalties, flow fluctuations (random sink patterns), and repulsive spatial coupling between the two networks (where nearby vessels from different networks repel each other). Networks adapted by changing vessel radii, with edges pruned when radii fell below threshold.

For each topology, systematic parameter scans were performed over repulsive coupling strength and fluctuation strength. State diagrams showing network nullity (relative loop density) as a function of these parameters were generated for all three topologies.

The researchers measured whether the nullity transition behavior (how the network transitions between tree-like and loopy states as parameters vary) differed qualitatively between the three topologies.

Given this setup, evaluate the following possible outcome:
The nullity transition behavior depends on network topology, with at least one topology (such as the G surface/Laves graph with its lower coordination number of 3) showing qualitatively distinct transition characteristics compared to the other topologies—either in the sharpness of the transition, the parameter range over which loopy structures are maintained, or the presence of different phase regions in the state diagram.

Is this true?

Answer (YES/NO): NO